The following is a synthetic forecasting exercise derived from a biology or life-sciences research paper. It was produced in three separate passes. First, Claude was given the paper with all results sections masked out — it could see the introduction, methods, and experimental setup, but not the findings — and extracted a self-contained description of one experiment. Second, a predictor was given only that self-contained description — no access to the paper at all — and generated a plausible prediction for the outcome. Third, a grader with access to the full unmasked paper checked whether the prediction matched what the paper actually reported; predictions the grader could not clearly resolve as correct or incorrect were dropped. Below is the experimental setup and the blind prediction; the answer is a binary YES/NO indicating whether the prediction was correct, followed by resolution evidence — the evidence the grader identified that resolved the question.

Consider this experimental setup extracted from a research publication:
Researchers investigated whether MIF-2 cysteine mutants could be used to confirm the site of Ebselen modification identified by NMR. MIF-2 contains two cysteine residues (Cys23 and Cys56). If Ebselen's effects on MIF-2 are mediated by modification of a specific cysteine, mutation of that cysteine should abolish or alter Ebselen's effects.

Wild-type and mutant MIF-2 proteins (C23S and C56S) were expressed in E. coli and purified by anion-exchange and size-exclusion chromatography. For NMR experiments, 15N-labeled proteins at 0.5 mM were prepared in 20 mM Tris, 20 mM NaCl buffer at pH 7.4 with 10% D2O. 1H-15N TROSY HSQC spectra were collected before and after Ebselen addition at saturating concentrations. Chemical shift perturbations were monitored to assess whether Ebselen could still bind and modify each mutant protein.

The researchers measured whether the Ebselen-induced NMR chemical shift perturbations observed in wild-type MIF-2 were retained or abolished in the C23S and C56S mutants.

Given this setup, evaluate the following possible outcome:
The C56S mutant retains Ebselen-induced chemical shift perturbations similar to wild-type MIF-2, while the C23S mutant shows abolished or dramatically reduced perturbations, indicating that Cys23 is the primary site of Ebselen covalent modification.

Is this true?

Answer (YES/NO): YES